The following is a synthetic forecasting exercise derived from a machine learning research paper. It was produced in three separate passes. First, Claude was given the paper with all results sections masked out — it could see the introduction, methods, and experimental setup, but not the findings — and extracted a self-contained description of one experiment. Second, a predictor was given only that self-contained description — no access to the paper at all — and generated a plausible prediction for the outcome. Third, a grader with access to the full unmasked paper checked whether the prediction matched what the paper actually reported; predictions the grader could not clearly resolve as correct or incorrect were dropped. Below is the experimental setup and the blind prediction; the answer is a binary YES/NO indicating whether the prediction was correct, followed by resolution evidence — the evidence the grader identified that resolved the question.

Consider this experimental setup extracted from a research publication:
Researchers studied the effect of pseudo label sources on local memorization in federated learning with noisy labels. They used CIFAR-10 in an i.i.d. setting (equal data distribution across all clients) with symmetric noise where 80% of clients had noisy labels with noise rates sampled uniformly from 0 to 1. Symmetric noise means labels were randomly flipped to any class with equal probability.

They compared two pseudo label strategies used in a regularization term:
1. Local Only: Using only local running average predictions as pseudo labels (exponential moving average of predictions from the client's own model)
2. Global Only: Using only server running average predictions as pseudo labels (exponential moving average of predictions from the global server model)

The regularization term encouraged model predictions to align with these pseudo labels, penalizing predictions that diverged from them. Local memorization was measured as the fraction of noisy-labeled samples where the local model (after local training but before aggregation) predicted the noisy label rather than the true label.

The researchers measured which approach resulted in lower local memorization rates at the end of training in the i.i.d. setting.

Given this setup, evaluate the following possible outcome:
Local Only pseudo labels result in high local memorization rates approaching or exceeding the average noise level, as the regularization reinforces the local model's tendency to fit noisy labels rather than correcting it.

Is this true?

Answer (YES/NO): NO